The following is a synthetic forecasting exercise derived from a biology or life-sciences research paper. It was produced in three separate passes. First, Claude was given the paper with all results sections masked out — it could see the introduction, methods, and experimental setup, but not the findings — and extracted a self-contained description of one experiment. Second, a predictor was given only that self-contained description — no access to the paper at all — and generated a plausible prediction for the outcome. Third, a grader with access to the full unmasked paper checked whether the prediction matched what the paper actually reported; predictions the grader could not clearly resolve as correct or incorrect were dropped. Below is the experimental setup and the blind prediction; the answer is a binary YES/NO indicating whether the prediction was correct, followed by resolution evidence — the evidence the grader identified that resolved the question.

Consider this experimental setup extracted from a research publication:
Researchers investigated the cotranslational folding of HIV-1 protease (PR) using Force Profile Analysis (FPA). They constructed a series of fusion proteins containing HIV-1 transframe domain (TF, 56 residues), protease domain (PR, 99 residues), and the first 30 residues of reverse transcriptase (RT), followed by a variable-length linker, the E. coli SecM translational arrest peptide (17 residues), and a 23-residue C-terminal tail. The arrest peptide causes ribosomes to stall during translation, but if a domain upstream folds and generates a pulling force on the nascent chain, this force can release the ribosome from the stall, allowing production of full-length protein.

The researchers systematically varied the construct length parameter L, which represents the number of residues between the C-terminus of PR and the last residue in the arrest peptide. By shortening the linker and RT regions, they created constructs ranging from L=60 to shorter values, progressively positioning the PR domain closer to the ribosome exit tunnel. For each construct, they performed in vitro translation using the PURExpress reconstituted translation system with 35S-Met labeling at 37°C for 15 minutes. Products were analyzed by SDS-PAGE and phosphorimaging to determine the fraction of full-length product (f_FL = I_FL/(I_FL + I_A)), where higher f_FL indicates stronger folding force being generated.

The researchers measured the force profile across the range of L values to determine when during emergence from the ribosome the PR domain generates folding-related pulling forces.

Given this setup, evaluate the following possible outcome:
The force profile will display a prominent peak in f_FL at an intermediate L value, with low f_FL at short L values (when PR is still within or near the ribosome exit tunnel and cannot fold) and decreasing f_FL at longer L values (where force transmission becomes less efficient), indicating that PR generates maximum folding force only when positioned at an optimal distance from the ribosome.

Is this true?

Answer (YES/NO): NO